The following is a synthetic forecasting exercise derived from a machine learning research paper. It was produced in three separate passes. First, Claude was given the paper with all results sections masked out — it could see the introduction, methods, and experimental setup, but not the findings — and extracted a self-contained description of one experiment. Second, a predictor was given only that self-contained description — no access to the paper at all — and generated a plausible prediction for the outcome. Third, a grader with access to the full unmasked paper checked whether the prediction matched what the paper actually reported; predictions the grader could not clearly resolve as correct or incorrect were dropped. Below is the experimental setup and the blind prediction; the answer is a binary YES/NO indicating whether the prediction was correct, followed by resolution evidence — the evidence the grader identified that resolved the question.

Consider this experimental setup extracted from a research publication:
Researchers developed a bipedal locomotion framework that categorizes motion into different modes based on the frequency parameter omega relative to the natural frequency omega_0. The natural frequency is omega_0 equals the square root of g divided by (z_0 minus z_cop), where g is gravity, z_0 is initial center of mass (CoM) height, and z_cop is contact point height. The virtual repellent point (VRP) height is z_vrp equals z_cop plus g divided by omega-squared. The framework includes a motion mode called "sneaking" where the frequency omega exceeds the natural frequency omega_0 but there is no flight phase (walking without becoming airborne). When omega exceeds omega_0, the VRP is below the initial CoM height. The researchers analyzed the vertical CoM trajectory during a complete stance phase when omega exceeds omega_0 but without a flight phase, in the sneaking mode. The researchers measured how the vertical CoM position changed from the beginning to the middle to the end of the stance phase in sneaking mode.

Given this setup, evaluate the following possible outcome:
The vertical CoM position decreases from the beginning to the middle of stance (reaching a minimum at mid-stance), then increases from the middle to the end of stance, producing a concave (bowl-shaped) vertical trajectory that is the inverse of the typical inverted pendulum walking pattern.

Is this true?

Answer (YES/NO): YES